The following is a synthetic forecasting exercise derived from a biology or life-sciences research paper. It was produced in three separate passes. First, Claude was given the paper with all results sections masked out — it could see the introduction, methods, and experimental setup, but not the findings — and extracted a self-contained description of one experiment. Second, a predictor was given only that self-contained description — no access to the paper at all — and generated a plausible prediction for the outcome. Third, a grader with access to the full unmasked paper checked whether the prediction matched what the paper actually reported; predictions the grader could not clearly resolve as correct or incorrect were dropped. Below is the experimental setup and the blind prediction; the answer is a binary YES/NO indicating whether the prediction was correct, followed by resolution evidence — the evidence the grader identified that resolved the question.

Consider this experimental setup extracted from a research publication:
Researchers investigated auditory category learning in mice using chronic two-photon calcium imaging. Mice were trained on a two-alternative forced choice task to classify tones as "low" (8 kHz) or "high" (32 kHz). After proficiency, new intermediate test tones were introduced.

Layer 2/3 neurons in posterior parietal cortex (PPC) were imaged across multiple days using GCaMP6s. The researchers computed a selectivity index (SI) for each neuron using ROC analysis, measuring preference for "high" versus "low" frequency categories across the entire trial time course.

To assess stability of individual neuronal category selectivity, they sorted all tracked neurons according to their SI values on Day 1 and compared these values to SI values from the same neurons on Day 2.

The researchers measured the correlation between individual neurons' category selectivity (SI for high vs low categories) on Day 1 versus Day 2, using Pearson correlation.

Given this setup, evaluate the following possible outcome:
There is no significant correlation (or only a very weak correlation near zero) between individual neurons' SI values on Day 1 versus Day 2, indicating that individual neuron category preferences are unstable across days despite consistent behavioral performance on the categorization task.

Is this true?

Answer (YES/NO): NO